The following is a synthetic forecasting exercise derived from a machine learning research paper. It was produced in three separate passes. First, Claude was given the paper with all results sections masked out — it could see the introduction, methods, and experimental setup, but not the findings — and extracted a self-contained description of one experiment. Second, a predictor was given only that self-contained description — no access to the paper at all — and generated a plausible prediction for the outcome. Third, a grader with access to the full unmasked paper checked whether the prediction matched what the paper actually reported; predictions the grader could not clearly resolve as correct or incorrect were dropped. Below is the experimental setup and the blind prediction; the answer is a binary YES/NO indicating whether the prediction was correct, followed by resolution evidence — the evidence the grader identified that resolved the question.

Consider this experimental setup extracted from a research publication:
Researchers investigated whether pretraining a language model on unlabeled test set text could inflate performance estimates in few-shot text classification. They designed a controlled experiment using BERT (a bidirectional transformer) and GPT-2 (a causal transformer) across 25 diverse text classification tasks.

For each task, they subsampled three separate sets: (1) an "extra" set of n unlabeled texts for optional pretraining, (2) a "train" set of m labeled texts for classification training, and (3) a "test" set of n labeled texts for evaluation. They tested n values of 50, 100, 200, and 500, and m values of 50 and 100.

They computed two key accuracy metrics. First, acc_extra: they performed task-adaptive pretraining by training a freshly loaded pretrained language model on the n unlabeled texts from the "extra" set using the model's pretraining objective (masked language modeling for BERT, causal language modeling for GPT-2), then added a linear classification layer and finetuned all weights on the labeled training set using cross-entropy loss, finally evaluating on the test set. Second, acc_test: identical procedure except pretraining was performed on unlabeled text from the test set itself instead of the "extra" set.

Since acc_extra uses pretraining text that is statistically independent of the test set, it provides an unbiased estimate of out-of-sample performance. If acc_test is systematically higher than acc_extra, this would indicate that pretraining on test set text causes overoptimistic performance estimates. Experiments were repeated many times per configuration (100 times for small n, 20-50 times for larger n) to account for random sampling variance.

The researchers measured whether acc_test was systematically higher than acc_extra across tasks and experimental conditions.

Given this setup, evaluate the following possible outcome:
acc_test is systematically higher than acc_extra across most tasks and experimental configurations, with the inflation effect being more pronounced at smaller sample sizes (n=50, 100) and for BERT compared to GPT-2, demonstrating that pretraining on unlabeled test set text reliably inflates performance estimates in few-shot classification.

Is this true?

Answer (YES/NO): NO